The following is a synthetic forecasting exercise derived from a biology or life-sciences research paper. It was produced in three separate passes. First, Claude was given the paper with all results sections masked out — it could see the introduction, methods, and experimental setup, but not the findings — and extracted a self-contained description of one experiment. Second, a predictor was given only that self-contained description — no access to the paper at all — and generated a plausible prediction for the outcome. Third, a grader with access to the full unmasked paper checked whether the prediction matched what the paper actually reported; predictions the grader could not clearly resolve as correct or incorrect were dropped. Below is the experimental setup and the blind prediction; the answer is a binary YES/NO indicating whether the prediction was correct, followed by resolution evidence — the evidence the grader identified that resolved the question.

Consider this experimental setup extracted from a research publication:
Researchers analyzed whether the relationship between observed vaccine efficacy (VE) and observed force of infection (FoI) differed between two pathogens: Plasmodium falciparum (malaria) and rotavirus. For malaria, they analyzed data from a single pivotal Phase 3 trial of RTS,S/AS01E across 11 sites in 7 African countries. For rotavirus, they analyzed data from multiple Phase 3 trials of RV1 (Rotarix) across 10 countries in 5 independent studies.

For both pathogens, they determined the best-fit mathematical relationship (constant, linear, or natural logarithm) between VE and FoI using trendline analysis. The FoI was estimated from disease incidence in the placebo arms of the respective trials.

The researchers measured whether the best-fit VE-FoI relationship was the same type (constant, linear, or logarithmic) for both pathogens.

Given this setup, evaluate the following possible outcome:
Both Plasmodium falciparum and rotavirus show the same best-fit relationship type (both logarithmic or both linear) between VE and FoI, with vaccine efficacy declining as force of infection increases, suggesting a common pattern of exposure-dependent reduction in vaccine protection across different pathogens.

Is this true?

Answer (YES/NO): NO